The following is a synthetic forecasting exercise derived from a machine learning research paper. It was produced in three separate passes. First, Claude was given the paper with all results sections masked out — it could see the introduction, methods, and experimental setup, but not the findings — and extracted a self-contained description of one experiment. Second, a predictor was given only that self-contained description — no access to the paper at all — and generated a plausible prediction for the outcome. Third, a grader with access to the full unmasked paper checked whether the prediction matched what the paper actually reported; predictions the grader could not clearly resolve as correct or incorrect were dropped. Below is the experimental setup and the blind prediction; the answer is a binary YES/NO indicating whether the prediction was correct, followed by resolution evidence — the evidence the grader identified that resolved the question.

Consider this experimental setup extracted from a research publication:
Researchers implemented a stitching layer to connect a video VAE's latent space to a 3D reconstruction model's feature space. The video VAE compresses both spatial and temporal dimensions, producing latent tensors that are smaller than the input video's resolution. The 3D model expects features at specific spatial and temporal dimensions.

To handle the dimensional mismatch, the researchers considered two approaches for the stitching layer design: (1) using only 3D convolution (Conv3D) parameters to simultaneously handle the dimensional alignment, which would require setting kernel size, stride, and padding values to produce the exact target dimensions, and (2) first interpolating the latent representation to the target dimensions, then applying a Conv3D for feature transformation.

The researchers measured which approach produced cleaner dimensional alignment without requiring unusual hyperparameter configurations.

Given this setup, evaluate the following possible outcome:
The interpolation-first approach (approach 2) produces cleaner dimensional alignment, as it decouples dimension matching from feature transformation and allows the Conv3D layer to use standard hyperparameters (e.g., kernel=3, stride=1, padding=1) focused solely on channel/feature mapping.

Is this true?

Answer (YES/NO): NO